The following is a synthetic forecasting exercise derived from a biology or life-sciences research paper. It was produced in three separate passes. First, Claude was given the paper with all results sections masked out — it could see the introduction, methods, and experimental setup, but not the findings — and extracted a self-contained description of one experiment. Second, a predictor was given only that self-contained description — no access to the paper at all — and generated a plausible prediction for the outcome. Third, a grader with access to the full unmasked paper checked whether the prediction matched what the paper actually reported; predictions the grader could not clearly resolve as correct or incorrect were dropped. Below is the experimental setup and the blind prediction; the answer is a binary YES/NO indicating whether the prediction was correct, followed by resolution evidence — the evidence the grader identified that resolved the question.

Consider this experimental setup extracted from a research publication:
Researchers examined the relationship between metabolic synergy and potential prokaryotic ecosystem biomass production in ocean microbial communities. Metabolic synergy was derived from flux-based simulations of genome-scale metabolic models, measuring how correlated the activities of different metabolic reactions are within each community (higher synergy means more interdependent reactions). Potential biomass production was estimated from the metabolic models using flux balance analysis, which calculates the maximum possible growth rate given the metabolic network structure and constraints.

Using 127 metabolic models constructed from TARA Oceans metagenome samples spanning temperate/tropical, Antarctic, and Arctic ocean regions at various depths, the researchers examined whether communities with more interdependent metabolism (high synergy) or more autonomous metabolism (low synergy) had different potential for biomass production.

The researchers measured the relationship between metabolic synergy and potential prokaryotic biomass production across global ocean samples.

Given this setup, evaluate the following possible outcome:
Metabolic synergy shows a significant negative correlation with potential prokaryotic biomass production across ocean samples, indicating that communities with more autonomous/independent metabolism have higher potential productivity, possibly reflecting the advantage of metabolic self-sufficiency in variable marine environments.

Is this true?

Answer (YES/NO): NO